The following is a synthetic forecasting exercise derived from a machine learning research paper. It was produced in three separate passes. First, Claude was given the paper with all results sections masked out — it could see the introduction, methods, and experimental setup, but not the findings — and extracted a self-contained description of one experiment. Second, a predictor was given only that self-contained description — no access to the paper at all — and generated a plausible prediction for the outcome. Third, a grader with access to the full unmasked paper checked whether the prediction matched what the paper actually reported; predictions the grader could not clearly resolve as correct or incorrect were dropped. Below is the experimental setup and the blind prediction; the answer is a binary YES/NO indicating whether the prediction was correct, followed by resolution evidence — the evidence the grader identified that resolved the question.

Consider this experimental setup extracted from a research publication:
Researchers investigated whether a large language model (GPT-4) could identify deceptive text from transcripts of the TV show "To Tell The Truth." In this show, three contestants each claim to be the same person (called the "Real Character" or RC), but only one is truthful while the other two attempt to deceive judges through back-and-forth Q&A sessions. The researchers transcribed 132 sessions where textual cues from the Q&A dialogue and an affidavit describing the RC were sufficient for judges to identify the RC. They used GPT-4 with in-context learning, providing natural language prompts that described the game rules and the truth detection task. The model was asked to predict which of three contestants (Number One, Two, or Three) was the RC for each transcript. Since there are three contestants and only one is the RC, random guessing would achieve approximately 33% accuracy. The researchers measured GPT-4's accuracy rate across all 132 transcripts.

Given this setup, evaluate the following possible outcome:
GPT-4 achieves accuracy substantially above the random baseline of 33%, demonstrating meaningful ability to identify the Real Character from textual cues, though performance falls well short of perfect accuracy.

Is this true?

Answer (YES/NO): YES